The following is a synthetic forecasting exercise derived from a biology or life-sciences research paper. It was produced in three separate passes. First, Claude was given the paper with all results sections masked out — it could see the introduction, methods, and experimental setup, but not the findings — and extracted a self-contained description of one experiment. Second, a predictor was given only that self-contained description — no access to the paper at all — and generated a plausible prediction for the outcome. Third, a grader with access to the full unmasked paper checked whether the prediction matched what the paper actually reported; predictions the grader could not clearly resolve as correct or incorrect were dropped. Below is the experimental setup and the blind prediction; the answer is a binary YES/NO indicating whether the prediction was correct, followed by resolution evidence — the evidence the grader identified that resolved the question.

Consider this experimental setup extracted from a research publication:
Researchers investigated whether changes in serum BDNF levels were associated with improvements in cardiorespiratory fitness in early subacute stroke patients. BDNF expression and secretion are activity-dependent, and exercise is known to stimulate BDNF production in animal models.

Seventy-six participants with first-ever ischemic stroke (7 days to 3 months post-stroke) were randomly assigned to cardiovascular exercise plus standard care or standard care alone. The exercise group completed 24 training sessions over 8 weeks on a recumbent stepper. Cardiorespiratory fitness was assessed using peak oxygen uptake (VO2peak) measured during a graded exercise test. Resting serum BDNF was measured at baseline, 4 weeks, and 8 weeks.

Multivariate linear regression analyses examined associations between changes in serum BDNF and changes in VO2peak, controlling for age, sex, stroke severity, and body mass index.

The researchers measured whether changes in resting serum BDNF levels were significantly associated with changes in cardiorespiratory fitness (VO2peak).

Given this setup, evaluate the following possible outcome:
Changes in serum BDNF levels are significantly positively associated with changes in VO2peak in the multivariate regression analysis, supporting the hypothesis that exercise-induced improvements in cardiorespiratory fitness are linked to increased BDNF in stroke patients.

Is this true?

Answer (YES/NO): NO